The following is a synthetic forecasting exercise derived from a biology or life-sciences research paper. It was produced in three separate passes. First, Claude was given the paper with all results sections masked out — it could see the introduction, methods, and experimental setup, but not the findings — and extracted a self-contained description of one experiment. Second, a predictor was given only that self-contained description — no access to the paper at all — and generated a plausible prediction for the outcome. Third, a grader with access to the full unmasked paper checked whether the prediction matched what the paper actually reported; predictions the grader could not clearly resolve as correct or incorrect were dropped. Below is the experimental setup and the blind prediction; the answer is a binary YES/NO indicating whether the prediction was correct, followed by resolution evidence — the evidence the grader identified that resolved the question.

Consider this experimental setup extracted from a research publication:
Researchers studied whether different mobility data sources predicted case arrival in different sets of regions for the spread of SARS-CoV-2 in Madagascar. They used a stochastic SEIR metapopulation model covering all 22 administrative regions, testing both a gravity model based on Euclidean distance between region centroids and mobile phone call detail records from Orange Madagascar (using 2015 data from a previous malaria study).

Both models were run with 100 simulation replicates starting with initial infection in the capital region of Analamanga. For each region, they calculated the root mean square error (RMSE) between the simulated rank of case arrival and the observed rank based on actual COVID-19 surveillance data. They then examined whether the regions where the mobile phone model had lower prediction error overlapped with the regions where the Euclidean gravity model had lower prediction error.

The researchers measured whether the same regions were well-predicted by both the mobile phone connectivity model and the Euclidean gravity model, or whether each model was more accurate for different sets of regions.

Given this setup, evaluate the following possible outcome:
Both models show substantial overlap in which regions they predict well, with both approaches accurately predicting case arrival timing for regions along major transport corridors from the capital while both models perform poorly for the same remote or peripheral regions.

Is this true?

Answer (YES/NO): NO